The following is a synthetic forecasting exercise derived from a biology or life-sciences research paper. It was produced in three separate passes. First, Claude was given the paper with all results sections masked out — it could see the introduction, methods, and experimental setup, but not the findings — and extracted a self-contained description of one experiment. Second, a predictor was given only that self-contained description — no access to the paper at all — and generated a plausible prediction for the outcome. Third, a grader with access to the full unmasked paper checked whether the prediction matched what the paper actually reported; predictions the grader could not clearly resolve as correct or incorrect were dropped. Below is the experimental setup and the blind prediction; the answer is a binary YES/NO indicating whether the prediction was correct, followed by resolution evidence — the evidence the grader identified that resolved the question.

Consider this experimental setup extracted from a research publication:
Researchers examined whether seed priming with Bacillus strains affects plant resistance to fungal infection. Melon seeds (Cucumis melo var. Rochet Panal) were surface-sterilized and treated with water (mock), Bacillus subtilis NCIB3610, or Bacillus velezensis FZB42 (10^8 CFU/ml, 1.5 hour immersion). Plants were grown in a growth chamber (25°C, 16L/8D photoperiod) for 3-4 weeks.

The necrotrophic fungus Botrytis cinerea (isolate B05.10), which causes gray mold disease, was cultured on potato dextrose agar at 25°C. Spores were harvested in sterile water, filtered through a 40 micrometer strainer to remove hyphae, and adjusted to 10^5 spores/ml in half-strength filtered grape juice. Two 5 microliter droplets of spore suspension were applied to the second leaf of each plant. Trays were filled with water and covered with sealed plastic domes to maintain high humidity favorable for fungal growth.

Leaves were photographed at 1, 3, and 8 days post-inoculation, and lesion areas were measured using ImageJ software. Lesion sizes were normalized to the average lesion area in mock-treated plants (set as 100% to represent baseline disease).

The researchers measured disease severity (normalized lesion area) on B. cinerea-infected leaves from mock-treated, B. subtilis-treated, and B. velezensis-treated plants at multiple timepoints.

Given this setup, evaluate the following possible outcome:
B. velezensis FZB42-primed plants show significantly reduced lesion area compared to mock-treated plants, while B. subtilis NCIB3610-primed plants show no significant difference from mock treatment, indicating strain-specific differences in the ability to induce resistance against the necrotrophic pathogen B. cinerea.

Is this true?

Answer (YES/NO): NO